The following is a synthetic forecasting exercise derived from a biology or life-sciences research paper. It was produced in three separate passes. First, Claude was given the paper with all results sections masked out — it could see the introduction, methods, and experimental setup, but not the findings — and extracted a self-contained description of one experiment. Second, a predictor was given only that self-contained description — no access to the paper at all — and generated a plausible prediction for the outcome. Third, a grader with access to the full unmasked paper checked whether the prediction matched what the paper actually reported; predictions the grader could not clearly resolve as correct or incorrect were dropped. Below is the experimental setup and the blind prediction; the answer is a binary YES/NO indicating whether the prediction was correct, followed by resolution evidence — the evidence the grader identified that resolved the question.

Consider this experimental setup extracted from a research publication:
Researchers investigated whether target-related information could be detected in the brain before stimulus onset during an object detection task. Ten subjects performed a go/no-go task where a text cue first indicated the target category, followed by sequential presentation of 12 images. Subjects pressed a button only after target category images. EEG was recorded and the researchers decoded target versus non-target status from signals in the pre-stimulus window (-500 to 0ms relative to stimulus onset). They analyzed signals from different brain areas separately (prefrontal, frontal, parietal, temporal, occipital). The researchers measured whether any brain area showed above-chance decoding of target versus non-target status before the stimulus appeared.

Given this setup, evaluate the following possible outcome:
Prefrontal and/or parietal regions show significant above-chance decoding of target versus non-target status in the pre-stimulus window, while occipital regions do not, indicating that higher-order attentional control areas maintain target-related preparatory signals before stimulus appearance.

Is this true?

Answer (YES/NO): NO